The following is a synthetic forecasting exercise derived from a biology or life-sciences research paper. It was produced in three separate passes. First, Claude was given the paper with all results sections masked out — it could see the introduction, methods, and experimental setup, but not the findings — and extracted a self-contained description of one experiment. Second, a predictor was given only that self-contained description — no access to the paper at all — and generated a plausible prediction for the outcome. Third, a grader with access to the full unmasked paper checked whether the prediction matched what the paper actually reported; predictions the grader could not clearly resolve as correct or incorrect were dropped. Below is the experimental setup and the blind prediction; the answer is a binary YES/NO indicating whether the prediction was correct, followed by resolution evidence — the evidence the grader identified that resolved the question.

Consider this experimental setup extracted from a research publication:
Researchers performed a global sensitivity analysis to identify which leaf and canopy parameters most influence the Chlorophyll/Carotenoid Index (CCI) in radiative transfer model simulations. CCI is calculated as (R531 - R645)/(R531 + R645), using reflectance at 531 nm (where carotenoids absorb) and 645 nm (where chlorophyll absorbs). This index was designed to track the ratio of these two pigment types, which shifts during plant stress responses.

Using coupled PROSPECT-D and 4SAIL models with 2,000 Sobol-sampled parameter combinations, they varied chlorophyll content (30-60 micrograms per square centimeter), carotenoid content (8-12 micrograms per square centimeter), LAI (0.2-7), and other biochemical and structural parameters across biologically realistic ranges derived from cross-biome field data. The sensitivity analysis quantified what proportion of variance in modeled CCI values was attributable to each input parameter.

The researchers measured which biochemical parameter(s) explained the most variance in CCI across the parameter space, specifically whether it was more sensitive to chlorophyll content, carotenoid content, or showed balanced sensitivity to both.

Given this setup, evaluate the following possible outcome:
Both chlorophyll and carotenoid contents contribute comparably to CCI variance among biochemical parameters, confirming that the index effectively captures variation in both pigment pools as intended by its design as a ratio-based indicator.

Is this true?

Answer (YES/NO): NO